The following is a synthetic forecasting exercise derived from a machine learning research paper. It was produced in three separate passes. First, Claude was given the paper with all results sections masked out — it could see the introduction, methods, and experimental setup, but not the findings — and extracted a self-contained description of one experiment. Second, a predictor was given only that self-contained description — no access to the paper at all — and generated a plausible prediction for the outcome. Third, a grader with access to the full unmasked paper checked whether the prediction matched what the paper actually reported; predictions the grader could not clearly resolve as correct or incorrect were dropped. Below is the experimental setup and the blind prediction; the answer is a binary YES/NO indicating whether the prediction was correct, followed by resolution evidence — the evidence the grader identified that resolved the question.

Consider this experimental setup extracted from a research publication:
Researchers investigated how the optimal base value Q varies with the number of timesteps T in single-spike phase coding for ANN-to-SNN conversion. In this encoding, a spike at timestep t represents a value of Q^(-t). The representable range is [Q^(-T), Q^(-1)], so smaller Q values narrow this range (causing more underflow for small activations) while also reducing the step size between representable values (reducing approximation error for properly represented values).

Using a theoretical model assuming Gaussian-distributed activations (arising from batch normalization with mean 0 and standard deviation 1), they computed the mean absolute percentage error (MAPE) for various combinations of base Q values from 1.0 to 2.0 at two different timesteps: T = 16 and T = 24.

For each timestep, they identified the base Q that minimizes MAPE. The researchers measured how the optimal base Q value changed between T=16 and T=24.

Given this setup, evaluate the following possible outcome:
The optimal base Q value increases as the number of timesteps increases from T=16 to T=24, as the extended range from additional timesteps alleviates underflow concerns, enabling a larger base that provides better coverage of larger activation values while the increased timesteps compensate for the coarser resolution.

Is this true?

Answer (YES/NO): NO